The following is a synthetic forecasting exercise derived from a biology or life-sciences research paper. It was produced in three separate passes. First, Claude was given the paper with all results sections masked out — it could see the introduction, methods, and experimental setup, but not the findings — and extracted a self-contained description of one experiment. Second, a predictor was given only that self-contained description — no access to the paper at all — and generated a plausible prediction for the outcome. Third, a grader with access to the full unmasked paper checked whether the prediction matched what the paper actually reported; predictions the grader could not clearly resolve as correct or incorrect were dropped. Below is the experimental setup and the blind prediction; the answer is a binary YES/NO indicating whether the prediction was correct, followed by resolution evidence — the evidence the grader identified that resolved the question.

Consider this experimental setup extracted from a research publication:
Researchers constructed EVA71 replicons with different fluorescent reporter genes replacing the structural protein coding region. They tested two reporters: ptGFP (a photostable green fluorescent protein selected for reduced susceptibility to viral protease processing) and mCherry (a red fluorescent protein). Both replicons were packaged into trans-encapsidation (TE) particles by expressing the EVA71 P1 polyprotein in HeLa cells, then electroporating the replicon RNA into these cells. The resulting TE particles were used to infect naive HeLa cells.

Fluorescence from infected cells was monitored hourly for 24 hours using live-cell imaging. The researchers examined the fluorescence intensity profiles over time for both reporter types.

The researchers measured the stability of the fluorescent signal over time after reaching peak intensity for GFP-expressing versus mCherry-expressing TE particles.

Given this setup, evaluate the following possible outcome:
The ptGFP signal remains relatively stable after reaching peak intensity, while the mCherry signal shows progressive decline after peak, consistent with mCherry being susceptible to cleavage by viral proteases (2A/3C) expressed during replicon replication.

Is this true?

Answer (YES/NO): YES